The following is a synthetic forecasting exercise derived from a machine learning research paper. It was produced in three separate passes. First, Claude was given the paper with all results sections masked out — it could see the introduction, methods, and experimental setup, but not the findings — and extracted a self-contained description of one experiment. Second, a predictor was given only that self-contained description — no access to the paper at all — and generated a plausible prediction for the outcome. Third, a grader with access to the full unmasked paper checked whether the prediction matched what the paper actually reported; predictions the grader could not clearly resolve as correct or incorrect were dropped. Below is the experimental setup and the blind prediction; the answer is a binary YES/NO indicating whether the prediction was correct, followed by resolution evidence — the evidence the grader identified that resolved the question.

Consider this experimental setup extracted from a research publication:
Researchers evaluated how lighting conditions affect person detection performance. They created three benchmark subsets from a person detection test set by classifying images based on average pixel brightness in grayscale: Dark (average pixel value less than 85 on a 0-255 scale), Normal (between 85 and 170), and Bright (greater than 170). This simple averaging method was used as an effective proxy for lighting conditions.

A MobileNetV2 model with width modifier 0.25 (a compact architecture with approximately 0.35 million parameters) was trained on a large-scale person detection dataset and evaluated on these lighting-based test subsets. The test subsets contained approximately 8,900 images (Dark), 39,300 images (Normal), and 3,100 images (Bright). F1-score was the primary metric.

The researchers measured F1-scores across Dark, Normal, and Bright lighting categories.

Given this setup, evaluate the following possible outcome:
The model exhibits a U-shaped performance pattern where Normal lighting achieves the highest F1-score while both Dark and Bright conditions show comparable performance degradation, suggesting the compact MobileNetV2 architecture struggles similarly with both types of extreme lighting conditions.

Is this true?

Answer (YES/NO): NO